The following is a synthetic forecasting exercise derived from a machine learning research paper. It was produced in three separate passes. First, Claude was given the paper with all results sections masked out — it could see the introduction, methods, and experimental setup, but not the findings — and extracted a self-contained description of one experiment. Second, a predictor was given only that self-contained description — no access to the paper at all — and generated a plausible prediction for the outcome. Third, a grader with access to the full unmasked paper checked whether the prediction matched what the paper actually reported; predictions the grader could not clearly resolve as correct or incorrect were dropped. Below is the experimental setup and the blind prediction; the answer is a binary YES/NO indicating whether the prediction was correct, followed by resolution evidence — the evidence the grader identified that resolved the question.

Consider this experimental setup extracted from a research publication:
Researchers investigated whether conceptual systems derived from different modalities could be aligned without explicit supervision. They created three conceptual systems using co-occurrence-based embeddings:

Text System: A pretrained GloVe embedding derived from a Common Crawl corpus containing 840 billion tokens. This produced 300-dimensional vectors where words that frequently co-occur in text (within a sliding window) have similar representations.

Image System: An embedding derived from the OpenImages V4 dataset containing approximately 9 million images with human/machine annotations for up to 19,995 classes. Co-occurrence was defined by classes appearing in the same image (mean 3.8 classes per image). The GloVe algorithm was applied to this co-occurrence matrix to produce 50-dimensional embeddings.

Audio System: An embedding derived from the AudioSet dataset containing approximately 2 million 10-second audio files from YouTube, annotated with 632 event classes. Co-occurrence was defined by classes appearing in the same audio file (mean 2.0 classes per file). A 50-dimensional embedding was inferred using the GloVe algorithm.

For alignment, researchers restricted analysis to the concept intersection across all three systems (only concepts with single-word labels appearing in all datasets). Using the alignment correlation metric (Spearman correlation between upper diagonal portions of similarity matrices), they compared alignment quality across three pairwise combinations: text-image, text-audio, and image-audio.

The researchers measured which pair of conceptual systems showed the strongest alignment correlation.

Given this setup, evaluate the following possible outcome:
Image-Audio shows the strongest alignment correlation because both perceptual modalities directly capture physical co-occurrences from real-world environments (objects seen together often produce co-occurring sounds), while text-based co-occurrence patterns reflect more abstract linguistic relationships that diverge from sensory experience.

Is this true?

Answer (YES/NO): NO